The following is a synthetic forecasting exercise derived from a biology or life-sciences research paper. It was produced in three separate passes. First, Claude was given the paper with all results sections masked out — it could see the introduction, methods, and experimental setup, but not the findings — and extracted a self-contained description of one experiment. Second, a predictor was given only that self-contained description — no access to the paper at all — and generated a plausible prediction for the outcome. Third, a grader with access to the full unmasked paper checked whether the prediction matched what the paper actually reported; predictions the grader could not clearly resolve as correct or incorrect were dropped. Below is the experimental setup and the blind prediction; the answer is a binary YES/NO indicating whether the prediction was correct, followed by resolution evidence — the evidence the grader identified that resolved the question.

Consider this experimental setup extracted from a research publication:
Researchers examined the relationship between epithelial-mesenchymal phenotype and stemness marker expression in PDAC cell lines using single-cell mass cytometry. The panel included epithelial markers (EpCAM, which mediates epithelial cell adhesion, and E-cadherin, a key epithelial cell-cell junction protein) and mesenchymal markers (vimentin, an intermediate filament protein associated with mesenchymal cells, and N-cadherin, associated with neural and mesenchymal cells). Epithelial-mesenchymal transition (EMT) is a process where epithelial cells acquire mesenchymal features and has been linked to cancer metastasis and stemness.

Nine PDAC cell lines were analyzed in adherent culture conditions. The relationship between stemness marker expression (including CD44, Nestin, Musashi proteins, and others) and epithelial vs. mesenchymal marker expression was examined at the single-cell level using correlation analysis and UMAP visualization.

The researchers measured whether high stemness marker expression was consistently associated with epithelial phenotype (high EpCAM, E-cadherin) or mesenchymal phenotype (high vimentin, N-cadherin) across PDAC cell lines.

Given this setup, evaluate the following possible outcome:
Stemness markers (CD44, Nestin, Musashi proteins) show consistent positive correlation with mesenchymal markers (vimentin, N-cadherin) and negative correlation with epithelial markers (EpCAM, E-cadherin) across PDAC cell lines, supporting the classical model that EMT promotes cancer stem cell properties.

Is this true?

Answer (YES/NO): NO